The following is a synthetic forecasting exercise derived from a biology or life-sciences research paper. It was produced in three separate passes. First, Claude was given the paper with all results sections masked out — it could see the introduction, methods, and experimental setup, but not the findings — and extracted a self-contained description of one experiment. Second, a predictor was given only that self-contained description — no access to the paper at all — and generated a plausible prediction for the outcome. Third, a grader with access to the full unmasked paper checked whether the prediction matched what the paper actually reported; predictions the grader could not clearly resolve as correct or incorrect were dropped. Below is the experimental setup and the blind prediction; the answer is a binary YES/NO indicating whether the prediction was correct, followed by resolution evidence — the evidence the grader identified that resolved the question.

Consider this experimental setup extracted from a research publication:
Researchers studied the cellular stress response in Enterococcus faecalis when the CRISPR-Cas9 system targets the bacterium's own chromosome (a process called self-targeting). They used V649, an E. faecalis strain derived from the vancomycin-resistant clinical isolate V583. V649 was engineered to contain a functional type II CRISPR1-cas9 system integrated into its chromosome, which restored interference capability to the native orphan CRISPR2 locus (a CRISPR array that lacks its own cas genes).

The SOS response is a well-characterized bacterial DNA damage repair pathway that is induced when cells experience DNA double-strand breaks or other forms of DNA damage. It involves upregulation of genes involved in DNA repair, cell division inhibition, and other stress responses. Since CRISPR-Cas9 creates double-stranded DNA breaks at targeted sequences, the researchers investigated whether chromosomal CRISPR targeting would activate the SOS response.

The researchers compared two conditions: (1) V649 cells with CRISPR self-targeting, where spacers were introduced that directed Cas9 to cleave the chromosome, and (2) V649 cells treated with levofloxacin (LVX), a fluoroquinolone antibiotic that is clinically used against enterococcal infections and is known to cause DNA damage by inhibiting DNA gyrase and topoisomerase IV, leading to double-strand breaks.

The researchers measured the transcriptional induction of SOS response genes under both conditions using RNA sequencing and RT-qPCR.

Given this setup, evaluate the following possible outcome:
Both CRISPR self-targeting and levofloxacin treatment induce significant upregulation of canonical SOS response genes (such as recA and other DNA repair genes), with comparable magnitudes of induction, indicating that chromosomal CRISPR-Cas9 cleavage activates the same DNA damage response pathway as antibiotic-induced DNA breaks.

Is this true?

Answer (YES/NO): NO